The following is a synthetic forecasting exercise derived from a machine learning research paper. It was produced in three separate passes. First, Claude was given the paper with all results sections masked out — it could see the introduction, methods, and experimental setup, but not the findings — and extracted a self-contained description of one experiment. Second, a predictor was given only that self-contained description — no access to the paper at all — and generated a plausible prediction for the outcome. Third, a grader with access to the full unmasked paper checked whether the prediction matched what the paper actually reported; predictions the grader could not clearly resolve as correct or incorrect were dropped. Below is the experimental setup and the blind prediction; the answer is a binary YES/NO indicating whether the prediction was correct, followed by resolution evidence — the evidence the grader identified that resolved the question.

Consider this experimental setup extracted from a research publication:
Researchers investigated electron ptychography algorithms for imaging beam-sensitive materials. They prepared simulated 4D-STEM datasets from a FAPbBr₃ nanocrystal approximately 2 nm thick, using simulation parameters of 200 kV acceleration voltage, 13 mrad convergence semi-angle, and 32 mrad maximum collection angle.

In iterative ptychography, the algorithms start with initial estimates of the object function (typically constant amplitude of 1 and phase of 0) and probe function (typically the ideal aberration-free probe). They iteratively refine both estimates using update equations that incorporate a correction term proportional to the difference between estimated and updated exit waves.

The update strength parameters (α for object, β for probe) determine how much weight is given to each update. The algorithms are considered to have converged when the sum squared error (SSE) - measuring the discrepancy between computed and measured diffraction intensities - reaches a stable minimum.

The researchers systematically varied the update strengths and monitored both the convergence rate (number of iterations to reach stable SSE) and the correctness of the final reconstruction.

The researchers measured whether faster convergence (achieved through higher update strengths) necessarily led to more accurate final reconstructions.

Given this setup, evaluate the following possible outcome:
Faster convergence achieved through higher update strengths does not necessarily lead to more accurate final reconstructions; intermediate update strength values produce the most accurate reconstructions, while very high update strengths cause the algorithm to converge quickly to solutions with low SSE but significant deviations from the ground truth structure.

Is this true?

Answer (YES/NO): YES